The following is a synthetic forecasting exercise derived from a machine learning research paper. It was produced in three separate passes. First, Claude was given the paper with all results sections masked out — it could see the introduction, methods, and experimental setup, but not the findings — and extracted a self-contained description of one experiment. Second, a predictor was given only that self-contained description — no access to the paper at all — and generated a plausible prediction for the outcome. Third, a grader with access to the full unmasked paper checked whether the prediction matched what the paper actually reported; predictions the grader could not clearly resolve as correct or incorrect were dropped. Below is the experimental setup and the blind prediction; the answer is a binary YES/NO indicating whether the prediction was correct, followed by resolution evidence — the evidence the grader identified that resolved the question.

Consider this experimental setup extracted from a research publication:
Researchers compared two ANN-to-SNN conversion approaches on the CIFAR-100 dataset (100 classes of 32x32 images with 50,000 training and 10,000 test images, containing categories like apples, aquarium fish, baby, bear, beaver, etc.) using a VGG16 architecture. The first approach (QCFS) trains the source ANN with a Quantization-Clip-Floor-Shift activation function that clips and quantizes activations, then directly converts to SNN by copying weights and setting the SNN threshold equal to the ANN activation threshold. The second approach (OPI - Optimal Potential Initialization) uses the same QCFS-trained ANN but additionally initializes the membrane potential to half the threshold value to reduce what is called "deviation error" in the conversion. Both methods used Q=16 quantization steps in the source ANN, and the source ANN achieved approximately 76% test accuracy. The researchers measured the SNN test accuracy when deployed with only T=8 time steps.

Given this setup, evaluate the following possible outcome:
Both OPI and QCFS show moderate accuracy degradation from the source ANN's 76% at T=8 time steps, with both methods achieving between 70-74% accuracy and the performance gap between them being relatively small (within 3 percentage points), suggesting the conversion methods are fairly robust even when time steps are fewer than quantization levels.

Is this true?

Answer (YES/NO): NO